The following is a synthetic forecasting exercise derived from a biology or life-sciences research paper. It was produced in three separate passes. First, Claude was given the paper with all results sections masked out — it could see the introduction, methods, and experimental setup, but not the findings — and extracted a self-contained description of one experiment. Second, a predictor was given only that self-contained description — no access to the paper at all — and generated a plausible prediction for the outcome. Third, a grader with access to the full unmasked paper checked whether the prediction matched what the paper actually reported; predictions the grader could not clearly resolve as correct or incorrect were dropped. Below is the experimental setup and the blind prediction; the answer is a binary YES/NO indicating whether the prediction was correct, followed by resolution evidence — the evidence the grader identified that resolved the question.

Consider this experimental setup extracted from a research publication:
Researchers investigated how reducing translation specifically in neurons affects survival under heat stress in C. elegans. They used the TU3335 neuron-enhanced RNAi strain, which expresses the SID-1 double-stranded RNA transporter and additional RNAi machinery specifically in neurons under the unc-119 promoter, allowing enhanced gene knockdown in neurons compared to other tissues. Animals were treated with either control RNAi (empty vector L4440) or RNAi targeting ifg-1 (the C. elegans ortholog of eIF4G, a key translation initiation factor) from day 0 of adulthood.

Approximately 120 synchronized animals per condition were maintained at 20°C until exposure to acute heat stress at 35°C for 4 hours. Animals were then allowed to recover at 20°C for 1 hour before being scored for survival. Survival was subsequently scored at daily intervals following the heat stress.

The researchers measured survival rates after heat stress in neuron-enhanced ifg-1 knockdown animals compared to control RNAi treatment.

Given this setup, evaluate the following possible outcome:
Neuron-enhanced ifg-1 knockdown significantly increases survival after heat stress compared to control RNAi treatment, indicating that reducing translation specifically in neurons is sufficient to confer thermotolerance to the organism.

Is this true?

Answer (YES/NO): YES